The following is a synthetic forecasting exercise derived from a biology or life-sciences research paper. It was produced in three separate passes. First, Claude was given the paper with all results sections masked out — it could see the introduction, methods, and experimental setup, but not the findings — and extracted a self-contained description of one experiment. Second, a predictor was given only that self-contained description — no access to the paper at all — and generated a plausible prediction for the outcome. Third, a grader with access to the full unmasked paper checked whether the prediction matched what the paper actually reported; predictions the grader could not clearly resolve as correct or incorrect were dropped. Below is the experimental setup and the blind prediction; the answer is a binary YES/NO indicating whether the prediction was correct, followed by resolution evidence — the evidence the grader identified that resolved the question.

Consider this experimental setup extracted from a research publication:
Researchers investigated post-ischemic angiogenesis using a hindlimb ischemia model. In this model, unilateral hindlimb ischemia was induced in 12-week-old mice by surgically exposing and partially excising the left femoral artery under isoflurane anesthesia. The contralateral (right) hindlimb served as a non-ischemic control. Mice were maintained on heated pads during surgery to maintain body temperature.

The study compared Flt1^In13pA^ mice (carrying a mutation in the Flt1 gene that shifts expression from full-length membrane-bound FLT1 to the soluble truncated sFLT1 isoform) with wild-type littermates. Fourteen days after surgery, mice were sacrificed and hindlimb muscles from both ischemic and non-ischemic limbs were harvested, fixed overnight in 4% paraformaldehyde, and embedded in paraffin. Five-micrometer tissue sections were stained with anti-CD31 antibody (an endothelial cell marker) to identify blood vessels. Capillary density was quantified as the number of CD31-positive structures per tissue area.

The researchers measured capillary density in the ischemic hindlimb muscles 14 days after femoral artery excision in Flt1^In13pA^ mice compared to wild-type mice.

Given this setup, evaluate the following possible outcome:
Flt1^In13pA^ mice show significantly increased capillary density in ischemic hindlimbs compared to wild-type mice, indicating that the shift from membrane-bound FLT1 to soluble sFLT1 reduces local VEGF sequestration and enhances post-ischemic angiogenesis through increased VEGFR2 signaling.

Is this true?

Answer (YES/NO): YES